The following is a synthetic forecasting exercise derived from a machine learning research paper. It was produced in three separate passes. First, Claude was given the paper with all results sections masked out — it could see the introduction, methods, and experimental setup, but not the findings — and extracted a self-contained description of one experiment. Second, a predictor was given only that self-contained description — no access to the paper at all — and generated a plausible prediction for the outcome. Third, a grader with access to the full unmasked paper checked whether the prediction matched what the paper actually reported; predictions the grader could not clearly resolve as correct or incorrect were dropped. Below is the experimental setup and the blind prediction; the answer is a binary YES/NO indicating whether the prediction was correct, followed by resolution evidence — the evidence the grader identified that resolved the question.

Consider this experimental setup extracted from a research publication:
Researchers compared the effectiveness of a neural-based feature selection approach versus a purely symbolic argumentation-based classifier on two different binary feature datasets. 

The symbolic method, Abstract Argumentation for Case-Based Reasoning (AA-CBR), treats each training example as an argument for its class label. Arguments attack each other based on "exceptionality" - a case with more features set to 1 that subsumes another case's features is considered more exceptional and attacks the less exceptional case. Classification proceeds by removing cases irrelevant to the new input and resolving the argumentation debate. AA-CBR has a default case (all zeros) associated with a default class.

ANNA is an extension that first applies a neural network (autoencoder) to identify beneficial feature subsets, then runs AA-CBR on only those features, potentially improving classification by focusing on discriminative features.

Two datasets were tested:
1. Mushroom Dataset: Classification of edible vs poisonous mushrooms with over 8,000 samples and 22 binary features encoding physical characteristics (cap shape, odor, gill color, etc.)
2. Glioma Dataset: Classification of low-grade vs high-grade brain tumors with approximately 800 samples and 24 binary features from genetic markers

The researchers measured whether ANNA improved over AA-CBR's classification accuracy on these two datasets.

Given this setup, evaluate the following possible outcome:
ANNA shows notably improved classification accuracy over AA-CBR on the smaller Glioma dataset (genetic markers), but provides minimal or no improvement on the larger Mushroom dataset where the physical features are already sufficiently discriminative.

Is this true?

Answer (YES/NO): NO